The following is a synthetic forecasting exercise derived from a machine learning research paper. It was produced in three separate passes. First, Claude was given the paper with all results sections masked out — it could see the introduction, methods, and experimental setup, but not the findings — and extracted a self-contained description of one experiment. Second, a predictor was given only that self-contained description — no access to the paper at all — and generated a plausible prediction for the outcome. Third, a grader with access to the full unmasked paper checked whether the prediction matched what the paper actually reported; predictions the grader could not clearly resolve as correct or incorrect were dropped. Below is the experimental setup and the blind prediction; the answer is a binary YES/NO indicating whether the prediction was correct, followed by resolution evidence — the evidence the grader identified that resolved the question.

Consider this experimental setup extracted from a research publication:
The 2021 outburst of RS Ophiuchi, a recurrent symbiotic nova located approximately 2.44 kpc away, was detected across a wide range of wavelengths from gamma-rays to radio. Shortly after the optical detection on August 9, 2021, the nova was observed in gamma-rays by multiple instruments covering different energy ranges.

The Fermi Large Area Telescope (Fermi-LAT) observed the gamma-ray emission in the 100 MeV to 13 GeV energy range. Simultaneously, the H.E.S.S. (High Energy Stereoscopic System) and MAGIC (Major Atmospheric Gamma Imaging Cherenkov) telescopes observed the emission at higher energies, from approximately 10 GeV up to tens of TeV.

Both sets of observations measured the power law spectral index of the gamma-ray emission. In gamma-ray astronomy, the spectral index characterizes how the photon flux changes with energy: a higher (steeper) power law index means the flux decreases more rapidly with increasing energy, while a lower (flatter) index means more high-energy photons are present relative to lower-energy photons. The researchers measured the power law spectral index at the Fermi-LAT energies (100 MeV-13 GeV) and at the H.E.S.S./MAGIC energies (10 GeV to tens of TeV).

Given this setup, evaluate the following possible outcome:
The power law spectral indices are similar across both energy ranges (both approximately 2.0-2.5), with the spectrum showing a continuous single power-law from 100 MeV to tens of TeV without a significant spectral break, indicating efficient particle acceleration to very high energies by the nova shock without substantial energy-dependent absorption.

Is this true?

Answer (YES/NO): NO